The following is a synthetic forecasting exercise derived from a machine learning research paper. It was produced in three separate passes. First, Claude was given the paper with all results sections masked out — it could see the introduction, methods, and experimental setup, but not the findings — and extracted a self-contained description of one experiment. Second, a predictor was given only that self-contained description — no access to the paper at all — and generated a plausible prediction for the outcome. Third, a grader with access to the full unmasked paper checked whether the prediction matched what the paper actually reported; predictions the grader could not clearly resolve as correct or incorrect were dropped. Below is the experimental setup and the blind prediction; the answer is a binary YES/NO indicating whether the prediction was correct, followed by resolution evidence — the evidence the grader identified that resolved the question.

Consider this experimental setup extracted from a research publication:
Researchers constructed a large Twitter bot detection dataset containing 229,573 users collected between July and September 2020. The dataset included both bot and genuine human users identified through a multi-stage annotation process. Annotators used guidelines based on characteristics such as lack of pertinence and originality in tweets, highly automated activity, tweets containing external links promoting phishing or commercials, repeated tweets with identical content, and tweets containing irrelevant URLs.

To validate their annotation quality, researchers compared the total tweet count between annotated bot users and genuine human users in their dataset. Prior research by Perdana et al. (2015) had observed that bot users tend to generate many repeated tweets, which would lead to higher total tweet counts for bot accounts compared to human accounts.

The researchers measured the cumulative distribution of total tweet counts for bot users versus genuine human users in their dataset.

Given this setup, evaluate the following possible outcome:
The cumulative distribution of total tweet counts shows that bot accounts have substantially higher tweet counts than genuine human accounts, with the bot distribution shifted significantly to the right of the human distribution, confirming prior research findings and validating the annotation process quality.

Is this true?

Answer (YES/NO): NO